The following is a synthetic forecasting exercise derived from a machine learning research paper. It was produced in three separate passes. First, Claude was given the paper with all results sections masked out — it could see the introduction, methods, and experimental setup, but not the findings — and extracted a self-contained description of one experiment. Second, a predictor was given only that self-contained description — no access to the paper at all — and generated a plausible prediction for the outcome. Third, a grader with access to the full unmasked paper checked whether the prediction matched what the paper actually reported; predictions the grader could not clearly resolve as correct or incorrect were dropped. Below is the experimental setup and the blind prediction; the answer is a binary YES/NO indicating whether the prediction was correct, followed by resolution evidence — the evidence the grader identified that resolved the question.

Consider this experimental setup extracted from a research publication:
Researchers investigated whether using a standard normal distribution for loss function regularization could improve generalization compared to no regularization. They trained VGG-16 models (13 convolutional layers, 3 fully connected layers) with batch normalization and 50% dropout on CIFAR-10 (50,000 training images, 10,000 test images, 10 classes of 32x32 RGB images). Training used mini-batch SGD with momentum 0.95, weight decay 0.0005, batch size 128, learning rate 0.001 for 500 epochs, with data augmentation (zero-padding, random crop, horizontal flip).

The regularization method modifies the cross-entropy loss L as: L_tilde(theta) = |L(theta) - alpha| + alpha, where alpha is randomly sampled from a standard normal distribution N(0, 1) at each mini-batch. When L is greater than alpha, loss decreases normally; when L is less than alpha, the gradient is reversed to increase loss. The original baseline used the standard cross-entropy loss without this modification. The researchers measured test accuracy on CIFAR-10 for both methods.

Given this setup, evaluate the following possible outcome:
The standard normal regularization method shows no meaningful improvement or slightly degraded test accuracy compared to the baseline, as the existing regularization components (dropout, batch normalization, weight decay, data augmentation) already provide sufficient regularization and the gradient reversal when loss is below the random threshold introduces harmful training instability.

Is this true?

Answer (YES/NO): YES